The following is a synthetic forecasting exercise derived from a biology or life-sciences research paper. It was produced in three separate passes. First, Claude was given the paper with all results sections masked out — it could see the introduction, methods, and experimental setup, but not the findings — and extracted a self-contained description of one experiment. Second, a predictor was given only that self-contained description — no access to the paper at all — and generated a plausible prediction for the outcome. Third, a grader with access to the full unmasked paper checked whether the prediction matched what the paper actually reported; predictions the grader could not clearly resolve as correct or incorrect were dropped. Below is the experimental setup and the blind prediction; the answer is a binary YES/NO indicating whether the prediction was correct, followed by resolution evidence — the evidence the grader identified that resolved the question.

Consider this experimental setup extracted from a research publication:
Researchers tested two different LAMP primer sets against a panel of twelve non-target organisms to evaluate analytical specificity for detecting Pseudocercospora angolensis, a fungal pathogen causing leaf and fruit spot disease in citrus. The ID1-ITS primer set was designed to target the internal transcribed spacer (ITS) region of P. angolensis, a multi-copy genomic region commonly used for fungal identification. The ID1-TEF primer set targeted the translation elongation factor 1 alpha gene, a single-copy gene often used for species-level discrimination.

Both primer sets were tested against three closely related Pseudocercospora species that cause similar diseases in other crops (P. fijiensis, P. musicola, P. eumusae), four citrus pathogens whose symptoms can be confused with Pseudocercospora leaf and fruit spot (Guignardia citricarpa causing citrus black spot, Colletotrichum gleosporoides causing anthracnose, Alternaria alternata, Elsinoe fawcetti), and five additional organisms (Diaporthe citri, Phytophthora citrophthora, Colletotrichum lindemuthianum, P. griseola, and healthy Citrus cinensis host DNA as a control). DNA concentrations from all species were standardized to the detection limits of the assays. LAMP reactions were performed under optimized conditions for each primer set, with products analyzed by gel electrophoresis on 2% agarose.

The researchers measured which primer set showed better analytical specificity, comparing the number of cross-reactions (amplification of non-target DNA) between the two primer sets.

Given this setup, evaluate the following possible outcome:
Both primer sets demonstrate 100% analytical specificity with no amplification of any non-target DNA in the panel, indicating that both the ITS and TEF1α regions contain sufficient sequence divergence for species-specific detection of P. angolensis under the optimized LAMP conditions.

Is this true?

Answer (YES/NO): NO